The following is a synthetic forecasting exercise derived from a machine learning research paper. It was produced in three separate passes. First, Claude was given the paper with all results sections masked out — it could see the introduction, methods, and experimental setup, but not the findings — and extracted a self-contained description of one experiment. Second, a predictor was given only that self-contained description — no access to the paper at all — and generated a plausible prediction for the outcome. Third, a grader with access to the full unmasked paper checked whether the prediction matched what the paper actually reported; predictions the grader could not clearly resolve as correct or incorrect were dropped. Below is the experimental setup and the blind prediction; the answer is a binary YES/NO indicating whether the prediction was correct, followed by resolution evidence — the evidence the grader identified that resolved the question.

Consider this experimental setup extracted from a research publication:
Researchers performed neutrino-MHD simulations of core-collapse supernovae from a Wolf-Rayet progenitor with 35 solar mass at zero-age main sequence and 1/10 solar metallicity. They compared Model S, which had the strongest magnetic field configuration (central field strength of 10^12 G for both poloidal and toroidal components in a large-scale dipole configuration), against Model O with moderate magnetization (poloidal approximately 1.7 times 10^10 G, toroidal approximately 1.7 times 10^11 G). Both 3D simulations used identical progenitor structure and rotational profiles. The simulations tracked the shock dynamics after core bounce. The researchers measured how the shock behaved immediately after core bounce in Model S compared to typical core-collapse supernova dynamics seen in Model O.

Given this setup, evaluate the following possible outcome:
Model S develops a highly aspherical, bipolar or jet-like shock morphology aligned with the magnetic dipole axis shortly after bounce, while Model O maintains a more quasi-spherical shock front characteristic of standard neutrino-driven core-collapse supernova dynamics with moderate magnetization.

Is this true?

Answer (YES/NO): NO